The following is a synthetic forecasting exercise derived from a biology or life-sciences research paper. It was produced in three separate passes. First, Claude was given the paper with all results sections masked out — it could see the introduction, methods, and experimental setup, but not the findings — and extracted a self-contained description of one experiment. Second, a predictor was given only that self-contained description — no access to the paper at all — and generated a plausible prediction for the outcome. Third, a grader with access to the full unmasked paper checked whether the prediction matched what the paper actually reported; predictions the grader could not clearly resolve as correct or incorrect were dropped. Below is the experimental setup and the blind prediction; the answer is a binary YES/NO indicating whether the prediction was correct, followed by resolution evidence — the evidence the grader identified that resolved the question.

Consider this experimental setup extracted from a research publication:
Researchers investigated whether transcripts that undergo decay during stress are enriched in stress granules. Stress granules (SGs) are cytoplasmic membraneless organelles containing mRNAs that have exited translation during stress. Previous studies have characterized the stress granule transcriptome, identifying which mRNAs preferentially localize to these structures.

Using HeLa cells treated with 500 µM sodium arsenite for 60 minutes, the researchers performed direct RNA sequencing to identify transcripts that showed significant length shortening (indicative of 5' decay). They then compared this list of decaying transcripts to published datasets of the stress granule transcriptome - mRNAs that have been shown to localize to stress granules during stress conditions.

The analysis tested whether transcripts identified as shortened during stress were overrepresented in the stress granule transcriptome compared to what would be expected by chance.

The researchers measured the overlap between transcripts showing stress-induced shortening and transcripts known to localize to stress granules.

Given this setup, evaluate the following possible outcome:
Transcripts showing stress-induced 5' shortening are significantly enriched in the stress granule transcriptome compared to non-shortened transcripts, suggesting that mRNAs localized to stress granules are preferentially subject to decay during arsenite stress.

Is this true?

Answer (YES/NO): YES